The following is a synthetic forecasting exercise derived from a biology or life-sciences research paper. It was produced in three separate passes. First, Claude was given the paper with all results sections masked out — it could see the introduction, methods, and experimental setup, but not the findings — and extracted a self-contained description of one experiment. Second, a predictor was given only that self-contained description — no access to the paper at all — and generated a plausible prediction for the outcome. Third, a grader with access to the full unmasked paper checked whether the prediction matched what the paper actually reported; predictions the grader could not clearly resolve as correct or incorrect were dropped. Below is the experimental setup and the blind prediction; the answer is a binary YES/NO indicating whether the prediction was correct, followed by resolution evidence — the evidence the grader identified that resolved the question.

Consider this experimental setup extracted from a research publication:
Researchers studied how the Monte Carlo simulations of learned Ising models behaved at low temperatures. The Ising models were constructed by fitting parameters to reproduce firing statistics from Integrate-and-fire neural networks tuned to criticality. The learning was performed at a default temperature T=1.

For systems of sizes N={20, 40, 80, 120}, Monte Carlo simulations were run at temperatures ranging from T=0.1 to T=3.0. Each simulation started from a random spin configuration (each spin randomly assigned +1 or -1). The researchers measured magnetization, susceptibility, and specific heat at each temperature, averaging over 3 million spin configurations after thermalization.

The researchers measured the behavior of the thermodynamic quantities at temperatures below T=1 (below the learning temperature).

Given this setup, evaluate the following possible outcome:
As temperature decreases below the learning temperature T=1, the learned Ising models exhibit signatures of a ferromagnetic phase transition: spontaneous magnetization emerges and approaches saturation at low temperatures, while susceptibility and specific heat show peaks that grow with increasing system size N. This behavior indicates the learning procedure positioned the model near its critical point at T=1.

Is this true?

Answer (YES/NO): NO